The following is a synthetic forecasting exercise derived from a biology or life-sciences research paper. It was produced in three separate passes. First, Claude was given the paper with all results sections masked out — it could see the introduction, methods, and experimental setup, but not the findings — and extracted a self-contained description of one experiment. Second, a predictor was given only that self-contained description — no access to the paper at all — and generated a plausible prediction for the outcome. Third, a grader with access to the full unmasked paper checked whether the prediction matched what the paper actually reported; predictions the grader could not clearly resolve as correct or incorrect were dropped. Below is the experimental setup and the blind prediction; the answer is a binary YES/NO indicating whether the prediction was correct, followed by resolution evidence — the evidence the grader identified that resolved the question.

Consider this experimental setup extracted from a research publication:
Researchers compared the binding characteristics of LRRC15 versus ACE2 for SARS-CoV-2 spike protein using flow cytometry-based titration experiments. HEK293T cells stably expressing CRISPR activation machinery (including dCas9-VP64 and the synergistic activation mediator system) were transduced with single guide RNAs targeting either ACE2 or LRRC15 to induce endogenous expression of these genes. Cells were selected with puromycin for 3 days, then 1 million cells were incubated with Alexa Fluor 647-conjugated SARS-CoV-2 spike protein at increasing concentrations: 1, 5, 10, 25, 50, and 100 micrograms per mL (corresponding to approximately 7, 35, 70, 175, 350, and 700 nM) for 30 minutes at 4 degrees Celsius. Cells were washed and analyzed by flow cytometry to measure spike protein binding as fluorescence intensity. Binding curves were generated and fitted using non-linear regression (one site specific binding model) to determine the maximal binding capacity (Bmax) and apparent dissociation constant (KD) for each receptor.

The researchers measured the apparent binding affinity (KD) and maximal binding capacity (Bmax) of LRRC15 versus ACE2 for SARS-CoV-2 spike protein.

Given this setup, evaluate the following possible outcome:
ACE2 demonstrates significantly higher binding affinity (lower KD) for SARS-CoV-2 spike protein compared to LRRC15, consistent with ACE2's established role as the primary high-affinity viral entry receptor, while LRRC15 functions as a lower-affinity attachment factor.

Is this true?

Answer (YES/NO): YES